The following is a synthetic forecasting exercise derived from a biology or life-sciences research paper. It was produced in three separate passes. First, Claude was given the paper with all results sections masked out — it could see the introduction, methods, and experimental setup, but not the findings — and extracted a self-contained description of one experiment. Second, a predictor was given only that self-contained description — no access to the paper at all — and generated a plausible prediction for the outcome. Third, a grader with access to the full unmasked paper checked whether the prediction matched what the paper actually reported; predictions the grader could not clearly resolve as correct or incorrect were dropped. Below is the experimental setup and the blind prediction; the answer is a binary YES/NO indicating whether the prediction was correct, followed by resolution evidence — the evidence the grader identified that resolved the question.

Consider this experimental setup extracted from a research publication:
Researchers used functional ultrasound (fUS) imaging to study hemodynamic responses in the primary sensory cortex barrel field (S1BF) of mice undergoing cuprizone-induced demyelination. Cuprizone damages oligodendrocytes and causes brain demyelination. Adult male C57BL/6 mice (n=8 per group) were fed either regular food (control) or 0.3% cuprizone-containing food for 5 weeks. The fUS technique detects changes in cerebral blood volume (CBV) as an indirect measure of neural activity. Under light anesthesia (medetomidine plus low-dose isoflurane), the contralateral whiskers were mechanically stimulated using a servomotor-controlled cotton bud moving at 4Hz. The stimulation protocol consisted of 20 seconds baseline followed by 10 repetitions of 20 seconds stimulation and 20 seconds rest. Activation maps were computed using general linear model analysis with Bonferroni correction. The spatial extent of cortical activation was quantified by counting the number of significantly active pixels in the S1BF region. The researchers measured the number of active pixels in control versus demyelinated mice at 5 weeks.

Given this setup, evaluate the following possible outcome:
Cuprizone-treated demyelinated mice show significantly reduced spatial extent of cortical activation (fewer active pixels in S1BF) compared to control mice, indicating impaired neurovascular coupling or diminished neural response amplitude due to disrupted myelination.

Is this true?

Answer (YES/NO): NO